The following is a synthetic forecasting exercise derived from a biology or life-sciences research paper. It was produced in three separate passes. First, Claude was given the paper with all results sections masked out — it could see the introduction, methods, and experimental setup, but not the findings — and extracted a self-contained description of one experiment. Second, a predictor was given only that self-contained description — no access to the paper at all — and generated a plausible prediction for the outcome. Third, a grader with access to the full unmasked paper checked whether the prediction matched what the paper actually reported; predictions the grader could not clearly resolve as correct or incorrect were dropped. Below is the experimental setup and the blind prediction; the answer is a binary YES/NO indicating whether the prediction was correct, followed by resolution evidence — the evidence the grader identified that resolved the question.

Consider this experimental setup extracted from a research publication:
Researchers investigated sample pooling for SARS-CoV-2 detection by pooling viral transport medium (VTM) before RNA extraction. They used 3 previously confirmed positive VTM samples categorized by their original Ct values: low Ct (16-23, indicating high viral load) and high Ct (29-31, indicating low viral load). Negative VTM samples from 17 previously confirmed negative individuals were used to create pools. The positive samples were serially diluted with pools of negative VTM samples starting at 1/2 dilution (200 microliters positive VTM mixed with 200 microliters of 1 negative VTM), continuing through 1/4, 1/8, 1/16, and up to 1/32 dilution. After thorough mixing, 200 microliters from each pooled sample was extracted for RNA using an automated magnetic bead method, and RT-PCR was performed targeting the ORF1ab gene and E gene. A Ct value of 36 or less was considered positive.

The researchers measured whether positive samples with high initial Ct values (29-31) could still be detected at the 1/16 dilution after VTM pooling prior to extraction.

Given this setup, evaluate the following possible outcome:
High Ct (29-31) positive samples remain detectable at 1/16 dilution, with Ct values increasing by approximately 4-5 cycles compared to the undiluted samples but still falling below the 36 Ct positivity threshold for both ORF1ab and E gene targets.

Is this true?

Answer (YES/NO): NO